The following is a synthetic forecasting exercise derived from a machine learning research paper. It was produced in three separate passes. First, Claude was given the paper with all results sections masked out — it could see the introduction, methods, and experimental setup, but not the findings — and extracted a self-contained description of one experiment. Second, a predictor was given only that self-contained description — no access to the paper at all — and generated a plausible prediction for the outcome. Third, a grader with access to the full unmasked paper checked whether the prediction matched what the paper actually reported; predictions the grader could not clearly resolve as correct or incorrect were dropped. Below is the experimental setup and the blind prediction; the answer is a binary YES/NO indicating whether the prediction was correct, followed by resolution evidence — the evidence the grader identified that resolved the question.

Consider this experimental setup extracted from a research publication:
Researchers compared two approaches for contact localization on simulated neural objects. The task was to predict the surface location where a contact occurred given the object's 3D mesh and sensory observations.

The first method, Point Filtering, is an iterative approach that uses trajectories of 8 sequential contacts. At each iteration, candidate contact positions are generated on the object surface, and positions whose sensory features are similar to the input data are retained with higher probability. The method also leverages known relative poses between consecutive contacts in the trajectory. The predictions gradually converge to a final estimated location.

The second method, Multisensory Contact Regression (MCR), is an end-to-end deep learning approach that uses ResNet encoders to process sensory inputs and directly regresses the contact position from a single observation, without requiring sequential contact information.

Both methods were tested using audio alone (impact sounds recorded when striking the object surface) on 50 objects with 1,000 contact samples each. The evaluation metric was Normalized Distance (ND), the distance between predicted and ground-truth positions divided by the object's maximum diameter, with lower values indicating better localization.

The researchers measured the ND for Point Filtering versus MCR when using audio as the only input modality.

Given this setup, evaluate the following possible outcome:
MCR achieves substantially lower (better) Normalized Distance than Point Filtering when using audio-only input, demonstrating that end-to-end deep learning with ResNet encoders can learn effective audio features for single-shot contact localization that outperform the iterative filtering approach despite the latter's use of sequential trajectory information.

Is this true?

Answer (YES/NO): NO